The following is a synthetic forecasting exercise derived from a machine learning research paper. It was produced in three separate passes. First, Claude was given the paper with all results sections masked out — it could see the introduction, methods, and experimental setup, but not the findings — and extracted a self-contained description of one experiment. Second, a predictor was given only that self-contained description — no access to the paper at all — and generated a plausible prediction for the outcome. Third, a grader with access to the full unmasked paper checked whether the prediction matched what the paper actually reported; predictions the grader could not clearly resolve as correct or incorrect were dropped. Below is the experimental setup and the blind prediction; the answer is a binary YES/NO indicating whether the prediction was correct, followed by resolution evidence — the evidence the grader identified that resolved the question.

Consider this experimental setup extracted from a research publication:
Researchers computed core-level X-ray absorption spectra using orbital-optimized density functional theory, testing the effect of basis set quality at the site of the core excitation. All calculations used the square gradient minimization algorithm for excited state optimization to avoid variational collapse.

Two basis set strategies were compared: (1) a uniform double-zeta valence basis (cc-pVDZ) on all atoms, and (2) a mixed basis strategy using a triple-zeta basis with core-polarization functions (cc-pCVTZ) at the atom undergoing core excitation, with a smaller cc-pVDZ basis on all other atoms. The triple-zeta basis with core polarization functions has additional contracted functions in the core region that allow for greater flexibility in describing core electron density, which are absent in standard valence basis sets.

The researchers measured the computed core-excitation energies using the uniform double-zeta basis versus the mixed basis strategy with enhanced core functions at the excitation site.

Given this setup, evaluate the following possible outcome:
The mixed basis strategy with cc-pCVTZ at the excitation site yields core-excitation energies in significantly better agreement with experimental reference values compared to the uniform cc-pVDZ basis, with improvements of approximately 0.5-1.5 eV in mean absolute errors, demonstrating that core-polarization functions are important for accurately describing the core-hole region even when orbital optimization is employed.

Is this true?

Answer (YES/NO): NO